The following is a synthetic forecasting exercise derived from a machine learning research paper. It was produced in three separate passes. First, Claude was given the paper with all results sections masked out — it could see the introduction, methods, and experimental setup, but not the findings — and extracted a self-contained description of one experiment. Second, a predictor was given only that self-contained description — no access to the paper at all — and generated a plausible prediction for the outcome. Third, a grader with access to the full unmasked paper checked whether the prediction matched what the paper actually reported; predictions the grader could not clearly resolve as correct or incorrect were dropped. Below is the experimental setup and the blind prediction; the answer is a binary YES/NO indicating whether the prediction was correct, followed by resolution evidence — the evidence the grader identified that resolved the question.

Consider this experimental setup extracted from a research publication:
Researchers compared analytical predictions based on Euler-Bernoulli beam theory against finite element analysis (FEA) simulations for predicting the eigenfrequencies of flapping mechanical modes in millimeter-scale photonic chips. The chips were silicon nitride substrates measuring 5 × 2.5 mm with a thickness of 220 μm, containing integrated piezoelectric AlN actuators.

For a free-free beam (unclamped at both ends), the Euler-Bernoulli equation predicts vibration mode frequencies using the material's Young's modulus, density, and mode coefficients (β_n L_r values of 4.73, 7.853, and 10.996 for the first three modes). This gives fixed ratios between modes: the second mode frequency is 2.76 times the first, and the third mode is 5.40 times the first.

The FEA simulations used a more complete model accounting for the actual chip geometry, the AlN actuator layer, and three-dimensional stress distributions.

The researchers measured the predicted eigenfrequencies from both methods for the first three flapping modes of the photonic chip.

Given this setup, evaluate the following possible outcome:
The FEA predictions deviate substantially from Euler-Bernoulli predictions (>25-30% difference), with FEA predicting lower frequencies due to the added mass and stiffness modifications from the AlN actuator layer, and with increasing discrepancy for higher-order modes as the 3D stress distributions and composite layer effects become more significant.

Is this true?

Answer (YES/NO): NO